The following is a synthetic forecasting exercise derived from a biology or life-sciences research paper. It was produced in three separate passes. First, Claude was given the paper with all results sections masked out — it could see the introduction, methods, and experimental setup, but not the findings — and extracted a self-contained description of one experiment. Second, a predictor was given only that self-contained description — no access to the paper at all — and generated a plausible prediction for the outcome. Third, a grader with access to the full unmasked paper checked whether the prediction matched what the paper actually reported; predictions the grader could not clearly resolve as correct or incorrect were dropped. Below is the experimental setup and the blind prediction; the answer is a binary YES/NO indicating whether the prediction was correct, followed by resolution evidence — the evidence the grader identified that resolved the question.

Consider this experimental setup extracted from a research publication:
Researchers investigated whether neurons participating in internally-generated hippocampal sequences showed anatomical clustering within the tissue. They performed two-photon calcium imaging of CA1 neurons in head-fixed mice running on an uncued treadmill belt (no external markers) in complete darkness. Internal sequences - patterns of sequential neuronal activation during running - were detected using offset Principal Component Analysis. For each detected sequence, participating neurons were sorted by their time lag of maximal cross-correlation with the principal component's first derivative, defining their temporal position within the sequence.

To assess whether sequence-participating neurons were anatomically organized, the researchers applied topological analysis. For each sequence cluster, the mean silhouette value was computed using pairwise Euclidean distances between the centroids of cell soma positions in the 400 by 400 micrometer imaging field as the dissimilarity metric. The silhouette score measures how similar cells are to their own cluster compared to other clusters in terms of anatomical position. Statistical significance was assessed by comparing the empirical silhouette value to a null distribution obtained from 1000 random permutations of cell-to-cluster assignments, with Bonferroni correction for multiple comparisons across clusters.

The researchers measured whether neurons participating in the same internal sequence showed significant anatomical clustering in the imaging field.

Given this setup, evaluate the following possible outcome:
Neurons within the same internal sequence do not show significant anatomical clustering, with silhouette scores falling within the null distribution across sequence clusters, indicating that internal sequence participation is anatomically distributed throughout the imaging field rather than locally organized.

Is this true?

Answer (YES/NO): YES